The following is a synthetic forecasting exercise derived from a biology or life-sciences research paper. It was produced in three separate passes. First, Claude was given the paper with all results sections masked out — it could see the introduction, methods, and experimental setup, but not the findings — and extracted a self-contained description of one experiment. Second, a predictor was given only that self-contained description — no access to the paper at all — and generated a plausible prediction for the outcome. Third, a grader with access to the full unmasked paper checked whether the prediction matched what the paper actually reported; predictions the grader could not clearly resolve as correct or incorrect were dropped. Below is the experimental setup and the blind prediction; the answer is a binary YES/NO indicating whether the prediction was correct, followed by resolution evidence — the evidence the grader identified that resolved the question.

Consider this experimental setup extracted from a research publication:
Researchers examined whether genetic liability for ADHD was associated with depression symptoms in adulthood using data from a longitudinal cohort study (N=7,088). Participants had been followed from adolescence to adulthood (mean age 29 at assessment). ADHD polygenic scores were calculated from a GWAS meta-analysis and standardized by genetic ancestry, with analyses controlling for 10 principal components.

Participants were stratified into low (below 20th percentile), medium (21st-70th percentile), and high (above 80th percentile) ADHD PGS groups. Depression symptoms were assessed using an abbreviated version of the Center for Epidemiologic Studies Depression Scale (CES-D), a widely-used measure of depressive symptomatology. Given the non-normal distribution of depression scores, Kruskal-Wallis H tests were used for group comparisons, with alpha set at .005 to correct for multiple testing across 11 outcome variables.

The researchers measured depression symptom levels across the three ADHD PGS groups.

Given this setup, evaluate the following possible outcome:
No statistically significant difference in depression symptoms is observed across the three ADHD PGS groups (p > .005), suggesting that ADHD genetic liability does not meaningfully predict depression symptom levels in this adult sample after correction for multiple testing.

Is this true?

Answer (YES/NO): NO